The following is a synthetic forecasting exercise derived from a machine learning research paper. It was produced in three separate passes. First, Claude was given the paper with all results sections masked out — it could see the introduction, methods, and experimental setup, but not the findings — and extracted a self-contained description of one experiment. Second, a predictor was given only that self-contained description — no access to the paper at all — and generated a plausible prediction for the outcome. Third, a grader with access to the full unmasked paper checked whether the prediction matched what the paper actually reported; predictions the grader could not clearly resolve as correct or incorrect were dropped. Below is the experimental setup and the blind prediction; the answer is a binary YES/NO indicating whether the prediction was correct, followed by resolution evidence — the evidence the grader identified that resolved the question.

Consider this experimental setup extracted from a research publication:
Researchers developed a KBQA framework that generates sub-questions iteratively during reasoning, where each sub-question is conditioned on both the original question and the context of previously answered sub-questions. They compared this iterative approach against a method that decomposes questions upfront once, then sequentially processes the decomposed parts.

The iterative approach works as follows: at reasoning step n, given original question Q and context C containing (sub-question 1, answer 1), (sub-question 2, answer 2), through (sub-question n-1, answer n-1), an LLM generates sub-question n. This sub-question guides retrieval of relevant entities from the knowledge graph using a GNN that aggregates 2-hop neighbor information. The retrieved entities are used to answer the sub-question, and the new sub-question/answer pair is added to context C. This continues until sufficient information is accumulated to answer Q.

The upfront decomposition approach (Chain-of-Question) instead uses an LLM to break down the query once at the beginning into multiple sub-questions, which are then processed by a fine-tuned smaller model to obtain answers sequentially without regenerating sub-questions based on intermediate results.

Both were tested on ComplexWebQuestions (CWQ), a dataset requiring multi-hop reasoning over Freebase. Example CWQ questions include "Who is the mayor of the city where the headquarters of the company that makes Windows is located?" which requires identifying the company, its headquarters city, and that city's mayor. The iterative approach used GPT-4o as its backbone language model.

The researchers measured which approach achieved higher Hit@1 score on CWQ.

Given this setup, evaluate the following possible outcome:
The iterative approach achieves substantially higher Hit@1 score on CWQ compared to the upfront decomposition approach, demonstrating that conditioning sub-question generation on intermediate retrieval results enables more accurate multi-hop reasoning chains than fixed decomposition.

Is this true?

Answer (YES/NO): NO